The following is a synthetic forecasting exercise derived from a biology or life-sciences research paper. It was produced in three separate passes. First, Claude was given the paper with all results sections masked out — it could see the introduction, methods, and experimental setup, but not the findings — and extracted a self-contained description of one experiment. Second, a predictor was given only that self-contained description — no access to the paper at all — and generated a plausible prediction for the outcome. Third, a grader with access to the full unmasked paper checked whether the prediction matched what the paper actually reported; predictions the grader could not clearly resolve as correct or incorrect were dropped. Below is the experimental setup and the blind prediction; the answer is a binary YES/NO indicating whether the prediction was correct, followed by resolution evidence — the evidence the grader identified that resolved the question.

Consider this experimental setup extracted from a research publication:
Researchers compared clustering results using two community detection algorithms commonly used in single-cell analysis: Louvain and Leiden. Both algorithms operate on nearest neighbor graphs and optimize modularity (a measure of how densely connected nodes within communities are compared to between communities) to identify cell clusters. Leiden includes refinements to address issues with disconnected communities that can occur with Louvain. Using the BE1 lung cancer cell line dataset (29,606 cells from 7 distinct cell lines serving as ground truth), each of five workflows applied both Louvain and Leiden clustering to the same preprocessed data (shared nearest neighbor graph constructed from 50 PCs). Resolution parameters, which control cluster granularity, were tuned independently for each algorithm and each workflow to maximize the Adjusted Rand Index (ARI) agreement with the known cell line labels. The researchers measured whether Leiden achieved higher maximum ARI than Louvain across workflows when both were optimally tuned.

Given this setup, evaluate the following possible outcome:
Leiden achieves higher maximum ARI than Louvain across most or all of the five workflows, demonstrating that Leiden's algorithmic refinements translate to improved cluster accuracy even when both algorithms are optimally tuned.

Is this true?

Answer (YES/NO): NO